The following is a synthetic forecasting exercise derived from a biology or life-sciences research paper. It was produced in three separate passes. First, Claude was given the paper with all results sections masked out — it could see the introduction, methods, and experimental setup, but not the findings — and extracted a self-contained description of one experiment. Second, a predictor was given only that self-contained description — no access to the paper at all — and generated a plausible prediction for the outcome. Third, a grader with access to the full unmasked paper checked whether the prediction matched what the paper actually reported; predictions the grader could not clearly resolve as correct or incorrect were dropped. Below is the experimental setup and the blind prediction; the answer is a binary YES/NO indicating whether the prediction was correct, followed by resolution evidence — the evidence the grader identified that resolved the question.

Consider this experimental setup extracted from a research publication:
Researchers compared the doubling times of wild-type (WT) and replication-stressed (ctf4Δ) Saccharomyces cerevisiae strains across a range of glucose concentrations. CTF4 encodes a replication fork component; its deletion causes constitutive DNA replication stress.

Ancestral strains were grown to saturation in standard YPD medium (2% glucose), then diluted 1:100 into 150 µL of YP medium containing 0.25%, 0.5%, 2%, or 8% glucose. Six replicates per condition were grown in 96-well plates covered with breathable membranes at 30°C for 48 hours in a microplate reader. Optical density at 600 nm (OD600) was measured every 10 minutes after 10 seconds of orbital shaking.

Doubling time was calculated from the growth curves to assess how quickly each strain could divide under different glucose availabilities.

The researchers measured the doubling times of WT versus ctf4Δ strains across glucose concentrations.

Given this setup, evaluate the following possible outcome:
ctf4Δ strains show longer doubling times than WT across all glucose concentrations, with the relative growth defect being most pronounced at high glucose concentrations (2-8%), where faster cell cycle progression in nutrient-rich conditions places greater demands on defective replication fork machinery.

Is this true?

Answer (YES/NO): YES